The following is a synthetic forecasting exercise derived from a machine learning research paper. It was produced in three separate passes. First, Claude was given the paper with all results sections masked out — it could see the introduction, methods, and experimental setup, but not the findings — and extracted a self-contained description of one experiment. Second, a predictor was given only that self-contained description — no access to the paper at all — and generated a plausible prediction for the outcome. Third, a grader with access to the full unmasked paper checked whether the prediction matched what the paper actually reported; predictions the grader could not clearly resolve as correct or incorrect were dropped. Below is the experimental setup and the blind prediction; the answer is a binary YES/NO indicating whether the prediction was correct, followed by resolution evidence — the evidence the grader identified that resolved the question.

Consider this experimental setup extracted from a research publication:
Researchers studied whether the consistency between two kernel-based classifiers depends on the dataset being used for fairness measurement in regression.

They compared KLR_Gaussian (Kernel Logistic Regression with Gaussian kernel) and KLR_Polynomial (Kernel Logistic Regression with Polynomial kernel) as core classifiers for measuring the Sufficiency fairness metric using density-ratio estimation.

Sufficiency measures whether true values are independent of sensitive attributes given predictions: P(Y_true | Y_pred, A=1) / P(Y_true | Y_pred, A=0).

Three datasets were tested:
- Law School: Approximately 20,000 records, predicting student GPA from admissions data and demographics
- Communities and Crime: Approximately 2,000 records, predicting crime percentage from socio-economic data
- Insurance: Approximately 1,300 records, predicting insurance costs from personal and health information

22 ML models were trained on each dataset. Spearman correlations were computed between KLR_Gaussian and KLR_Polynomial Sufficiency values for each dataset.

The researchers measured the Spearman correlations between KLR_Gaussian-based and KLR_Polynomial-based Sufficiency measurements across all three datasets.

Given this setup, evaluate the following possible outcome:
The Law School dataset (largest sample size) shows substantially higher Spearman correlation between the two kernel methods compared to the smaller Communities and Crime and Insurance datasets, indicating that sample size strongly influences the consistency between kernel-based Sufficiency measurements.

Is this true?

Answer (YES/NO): NO